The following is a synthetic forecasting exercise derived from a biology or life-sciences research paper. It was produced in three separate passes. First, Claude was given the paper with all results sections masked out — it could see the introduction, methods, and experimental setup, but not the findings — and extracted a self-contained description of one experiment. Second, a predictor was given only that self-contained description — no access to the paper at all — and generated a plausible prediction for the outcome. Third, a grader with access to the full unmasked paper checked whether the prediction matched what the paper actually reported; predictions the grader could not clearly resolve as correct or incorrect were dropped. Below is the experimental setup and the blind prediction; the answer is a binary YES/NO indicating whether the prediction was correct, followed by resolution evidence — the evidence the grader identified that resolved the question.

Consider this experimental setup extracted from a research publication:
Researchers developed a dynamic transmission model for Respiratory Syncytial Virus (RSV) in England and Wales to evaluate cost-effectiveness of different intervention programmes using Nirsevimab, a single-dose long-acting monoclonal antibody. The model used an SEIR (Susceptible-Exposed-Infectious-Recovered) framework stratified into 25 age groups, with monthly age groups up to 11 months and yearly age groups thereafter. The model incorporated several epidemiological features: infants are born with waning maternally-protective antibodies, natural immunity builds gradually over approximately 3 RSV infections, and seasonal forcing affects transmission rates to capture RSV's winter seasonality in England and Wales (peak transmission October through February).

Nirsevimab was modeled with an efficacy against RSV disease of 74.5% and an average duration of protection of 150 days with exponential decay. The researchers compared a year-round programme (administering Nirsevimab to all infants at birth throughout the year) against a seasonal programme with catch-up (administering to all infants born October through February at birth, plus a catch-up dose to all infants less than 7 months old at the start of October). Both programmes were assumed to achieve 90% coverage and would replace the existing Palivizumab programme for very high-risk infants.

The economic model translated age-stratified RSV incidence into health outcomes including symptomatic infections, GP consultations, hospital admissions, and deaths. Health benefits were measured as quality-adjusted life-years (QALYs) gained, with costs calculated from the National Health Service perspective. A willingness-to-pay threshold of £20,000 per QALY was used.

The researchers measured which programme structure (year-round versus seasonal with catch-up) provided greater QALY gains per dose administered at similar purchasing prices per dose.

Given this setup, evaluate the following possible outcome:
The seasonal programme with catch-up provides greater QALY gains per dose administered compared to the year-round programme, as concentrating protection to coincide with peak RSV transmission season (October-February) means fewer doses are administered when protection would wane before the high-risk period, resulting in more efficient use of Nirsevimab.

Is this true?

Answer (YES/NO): YES